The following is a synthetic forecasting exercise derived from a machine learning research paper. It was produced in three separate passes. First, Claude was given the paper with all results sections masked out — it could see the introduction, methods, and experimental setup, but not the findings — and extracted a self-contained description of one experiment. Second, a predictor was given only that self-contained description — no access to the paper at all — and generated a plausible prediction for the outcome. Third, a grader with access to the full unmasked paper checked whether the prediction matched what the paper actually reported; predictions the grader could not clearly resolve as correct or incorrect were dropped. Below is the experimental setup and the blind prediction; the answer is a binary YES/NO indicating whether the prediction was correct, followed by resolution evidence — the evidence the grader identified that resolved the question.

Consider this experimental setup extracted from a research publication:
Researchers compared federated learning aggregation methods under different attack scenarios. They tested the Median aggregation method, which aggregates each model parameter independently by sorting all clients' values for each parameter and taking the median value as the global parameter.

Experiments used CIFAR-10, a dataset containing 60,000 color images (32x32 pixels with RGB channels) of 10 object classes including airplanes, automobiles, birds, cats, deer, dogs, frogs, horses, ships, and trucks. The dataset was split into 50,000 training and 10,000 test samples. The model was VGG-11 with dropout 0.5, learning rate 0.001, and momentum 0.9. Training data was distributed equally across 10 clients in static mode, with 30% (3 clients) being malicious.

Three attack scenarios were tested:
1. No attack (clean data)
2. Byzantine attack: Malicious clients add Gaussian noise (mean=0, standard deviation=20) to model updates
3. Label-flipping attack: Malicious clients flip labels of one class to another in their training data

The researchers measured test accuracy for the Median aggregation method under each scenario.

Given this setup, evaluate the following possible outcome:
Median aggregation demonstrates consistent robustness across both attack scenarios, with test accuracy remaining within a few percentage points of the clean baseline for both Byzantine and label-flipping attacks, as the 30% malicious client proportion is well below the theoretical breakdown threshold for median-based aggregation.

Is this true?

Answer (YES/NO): NO